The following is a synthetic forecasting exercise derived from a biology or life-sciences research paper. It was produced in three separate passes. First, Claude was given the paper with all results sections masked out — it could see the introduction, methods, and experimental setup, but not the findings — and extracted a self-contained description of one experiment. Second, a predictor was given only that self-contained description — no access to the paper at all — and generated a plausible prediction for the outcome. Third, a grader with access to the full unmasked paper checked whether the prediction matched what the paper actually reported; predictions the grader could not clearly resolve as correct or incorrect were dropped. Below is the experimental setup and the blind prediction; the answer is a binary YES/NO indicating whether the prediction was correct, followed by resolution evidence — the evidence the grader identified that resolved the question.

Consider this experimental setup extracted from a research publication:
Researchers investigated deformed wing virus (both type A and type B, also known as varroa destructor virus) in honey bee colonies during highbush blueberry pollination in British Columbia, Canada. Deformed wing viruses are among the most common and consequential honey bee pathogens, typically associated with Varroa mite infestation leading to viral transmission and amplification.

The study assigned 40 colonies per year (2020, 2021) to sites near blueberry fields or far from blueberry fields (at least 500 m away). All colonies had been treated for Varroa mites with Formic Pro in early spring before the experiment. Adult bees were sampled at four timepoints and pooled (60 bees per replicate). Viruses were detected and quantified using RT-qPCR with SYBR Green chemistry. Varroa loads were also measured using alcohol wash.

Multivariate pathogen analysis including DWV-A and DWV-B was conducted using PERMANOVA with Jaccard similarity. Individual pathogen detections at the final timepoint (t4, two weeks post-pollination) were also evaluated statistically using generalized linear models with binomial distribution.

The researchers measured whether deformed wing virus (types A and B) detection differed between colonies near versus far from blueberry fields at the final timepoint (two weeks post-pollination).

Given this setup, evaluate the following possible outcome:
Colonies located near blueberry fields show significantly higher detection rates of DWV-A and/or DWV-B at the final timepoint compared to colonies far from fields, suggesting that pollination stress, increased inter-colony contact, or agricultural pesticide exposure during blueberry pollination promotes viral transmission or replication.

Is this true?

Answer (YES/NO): NO